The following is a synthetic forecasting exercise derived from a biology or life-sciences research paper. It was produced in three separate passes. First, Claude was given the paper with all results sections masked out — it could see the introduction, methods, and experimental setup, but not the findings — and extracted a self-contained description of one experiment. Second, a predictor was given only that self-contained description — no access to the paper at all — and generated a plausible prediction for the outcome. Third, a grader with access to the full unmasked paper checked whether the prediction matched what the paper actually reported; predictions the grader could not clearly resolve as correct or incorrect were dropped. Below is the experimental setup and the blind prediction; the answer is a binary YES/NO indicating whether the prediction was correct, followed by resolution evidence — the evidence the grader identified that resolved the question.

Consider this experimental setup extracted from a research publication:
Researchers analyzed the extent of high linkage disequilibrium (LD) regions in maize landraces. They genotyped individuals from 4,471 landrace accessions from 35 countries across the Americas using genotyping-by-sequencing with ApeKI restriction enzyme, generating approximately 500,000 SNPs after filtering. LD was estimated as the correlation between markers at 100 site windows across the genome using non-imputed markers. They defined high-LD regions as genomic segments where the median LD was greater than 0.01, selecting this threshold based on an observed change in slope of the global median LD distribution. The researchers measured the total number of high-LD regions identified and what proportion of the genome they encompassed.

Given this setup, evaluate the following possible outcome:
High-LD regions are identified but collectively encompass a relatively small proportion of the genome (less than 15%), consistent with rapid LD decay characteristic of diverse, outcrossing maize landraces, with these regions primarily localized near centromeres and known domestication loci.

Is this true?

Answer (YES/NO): YES